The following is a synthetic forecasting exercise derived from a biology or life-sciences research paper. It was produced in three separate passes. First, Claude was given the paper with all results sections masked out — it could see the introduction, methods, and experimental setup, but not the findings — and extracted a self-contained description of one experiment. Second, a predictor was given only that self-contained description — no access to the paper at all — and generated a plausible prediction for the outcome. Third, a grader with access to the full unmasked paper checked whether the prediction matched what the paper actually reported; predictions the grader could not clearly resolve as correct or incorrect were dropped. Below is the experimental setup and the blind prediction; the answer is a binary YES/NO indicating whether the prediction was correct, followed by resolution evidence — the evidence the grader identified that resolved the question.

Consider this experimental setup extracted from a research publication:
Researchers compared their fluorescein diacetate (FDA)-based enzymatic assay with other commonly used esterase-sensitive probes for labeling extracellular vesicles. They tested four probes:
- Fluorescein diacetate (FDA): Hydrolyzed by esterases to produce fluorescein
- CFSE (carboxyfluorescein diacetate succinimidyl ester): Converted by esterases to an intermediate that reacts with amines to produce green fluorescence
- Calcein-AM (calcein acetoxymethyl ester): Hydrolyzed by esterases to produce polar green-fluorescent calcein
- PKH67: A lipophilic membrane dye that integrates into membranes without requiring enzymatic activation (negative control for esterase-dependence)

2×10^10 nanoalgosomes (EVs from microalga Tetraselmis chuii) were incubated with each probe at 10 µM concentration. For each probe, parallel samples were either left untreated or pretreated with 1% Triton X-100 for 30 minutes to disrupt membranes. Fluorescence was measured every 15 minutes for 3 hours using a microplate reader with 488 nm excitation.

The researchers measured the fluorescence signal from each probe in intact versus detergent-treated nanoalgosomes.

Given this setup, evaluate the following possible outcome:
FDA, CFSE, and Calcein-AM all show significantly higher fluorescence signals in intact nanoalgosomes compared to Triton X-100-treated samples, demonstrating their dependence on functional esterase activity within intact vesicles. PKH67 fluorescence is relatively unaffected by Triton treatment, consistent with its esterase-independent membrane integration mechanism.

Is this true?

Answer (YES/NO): NO